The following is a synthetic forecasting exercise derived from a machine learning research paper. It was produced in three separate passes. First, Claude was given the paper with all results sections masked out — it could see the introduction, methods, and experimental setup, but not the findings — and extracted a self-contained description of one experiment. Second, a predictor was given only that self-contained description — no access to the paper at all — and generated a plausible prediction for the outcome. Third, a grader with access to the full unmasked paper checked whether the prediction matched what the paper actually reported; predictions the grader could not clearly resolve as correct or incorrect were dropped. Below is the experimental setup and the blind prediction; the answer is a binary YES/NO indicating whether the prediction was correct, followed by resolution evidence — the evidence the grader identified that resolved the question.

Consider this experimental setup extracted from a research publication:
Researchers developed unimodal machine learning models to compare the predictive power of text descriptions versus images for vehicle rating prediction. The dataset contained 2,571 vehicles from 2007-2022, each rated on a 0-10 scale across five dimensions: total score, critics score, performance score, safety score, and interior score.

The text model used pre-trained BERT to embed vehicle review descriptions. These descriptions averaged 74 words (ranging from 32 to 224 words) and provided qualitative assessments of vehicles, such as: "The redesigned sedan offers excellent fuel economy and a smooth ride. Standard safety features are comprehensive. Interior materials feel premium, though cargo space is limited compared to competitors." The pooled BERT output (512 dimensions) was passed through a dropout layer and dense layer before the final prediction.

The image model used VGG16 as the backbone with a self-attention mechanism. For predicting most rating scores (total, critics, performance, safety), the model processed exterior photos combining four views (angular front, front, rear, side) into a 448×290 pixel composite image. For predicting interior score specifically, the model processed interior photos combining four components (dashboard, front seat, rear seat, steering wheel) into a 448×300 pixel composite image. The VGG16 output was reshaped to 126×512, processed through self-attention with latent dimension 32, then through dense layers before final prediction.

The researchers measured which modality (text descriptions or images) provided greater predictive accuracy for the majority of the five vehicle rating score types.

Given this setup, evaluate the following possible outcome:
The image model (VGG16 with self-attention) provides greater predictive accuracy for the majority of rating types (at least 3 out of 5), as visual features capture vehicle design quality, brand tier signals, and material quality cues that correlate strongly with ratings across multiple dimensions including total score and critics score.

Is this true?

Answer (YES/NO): NO